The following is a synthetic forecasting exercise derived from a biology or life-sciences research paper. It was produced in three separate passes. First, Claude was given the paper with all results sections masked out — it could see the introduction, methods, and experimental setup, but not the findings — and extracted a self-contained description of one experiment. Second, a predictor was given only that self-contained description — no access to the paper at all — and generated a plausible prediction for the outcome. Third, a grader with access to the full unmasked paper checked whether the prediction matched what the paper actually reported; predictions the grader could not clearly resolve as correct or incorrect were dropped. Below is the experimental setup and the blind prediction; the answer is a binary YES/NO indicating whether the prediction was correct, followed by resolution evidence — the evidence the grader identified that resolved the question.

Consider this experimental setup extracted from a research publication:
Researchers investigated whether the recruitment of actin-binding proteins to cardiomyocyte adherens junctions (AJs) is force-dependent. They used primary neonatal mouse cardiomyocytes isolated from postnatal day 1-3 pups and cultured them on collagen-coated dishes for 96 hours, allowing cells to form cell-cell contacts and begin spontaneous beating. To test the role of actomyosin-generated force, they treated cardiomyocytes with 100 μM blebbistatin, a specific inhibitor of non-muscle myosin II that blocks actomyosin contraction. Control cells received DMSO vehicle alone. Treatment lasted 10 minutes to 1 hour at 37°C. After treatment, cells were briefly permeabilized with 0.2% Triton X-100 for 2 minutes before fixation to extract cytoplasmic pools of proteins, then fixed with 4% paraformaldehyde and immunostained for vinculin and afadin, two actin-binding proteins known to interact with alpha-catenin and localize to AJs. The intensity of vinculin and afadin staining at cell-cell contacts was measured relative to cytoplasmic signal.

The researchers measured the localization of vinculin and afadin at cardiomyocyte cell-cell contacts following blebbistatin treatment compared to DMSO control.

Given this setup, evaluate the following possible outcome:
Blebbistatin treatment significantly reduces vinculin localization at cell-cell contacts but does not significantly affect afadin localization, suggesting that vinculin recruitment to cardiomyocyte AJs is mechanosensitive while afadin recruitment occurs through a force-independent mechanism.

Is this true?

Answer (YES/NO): NO